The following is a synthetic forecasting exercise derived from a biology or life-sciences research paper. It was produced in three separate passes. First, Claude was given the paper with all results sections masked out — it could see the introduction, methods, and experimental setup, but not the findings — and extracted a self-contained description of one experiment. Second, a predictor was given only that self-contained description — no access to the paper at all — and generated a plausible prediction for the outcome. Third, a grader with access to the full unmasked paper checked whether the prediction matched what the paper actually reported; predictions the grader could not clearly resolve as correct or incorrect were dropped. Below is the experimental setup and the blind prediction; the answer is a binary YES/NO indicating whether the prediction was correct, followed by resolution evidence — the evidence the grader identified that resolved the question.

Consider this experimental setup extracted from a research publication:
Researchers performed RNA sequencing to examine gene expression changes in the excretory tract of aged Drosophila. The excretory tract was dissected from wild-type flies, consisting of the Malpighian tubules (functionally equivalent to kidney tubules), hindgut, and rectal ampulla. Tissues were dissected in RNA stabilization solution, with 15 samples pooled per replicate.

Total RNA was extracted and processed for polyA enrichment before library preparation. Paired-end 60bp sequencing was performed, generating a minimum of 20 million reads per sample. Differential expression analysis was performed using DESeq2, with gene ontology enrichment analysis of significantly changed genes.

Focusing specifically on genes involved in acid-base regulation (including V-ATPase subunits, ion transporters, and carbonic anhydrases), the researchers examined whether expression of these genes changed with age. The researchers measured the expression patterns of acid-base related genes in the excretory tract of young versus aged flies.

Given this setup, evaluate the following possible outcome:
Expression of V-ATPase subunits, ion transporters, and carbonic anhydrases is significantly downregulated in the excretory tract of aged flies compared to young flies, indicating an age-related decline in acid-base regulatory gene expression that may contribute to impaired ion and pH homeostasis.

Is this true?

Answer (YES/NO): YES